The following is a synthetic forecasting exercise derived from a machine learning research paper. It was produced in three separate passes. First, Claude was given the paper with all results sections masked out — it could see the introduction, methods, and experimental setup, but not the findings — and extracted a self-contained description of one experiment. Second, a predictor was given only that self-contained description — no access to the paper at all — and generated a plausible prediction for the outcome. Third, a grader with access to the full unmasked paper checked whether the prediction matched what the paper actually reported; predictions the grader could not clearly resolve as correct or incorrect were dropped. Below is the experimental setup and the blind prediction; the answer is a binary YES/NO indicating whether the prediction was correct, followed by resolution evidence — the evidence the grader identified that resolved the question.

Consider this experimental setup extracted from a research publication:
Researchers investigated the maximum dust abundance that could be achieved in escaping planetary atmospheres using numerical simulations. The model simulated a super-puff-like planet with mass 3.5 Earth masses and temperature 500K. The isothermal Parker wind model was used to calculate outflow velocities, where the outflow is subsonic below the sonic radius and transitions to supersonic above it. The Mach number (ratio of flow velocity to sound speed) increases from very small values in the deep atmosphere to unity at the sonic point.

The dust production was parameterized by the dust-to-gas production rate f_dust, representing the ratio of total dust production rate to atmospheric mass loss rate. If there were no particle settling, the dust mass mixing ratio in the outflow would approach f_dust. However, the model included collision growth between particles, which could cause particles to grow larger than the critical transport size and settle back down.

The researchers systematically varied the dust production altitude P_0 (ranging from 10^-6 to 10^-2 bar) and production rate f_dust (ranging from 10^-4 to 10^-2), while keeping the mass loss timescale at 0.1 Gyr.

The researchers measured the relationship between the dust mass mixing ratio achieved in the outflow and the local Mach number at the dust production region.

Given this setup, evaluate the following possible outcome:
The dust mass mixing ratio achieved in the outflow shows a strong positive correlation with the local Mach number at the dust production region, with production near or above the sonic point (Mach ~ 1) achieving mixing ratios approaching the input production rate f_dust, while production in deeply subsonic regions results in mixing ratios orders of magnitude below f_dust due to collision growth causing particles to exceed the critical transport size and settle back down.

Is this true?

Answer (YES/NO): NO